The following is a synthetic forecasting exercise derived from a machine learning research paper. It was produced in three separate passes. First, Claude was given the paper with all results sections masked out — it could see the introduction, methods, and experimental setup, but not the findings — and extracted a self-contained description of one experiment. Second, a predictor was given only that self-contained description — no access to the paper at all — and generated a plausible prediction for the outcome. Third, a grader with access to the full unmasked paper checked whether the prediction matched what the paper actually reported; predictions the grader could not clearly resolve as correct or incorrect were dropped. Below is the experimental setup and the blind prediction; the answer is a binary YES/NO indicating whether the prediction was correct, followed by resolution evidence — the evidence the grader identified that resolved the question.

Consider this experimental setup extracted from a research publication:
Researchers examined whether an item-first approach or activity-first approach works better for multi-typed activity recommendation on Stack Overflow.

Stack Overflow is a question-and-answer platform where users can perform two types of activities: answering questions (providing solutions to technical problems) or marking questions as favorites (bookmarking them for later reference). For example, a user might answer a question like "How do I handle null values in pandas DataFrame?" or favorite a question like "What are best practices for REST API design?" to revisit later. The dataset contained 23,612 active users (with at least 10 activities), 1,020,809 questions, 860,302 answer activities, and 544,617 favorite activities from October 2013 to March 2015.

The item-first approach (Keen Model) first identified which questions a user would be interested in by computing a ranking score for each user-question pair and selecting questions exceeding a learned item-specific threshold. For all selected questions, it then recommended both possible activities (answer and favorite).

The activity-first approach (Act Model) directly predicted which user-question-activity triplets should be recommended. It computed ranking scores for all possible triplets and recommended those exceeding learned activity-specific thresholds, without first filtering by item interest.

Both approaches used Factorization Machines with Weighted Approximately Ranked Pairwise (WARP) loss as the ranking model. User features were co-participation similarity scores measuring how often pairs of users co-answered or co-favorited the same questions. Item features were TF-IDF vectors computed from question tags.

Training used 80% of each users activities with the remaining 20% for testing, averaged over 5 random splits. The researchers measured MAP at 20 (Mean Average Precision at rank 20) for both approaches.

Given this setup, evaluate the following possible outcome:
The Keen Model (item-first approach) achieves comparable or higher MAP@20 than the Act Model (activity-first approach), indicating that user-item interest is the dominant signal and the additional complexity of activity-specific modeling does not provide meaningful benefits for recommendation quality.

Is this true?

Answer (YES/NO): YES